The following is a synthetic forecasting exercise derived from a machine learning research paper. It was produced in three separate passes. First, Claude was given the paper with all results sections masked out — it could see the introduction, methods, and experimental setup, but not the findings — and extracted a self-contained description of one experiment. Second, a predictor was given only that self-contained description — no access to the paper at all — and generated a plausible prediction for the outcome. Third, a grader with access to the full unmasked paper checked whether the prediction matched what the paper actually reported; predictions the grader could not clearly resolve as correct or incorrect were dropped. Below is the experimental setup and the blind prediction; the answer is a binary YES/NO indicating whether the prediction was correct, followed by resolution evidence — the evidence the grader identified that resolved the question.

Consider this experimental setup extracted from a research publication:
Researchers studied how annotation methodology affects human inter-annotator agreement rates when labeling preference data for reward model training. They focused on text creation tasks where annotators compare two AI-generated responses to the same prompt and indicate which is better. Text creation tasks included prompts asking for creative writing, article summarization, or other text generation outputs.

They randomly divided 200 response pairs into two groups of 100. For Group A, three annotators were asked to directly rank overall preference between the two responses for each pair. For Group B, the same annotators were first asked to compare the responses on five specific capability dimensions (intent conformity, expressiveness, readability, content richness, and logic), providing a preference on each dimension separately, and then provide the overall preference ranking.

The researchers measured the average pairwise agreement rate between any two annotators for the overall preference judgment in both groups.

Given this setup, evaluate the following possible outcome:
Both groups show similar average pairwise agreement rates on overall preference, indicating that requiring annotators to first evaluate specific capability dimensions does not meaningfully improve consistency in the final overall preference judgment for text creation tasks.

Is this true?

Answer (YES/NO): NO